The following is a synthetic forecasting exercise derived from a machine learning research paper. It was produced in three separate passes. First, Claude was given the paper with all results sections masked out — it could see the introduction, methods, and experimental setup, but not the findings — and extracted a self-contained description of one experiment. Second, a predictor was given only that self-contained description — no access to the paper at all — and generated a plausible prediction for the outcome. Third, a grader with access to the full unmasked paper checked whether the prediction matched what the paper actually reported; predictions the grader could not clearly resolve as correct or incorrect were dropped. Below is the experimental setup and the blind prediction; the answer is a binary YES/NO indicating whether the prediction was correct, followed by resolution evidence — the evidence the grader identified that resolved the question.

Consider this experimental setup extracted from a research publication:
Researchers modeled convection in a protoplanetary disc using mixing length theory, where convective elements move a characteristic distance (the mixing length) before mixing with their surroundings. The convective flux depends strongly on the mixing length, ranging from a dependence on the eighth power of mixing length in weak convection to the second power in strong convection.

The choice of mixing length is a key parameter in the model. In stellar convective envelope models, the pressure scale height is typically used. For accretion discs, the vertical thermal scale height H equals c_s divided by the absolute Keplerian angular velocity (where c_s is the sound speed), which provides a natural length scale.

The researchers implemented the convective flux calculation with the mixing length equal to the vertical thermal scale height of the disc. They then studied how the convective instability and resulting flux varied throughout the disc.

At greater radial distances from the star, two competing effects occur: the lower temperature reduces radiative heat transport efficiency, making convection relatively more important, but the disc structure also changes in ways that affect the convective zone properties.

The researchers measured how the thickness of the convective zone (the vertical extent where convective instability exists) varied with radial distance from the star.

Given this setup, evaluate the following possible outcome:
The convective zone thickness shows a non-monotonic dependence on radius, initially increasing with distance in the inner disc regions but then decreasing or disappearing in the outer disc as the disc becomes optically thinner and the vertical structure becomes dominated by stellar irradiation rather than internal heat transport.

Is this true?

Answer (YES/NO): NO